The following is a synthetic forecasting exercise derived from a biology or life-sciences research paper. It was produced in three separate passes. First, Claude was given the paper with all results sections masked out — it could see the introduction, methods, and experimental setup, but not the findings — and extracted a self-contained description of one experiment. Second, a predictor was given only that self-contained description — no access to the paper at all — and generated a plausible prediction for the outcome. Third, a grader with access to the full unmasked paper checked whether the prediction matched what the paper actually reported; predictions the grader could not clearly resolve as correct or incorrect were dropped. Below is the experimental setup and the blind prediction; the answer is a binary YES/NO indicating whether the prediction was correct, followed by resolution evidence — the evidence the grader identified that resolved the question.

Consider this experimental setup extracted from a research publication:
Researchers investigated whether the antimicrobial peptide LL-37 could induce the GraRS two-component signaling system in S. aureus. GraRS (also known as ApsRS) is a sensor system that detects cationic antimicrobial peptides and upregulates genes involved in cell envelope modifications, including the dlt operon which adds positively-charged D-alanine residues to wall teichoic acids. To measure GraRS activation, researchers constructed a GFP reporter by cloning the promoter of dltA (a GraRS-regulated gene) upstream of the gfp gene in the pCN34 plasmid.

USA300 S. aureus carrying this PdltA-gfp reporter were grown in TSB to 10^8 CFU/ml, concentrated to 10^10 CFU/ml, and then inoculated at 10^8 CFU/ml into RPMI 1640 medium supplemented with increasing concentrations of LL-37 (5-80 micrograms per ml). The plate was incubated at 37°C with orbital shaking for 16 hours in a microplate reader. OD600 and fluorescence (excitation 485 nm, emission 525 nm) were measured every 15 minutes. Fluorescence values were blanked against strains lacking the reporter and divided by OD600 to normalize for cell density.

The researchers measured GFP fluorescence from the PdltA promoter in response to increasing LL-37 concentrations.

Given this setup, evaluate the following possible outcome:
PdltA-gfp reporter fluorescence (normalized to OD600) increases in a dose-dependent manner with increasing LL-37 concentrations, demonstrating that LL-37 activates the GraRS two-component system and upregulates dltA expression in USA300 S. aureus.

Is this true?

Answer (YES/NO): YES